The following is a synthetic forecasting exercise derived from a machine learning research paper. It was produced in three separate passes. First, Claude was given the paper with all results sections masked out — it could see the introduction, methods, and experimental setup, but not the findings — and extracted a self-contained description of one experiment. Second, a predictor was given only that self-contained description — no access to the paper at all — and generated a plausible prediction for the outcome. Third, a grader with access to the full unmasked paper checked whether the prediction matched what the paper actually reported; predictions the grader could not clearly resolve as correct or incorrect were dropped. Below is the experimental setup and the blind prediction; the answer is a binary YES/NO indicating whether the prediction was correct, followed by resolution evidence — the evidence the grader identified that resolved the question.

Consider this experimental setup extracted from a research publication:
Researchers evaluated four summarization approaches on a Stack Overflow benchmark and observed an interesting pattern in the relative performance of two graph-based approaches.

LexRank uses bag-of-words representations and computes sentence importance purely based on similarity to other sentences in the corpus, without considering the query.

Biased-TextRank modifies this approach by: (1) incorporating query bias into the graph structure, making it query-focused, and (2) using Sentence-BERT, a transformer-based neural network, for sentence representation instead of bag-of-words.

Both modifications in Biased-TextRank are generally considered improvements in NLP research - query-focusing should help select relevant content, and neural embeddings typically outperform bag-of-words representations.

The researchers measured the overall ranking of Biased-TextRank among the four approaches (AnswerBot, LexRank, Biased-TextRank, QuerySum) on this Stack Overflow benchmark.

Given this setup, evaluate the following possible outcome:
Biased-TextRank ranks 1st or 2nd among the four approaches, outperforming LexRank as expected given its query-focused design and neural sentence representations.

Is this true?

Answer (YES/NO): NO